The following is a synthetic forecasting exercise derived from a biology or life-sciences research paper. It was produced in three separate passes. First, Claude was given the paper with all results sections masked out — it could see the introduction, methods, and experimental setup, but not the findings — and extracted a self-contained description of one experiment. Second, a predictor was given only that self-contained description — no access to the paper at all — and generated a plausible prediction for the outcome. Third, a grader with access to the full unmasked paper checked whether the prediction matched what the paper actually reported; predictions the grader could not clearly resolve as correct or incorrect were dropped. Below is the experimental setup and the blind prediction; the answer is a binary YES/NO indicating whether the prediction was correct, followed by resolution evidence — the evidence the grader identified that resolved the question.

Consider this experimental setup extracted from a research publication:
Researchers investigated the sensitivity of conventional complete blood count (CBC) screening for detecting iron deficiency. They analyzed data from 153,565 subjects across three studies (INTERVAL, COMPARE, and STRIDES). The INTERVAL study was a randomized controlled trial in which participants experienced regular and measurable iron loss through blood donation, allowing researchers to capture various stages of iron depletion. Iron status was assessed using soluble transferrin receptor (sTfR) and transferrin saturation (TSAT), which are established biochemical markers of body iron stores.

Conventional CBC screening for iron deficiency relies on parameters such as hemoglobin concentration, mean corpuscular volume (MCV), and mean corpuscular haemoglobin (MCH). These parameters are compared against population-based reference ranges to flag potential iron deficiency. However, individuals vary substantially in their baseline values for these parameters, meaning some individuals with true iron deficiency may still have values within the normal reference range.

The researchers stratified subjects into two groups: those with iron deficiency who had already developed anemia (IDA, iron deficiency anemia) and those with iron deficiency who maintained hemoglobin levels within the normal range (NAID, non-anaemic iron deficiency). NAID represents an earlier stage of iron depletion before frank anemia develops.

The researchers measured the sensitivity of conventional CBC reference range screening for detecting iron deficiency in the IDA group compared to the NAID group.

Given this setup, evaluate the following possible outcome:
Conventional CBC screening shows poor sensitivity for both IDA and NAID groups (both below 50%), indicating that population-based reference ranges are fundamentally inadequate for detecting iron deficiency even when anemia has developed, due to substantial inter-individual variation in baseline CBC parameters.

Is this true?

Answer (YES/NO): NO